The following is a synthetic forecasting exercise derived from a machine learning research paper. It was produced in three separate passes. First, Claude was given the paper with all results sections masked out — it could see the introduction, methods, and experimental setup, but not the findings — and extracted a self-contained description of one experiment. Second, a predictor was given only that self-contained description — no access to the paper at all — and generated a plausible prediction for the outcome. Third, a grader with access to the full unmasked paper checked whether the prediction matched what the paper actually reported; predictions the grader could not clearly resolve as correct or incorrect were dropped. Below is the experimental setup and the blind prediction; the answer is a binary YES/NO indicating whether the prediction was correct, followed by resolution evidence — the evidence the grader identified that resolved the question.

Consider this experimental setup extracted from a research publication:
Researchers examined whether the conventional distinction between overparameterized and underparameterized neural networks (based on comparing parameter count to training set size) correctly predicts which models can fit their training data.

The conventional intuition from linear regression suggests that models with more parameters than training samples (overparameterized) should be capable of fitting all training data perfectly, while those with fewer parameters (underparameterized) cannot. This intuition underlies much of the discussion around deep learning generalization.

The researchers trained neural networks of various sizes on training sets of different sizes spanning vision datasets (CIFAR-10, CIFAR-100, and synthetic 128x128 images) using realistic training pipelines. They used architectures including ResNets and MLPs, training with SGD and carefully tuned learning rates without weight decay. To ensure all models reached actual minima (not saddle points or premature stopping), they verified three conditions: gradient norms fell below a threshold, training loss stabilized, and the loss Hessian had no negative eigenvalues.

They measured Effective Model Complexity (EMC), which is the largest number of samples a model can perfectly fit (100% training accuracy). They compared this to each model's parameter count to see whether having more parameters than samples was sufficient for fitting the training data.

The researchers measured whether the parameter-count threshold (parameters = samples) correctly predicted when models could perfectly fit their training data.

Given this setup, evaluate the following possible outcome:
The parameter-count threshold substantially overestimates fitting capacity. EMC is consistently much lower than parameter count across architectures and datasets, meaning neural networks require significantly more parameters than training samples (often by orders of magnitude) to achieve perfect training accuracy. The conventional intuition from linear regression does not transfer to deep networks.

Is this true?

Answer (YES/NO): NO